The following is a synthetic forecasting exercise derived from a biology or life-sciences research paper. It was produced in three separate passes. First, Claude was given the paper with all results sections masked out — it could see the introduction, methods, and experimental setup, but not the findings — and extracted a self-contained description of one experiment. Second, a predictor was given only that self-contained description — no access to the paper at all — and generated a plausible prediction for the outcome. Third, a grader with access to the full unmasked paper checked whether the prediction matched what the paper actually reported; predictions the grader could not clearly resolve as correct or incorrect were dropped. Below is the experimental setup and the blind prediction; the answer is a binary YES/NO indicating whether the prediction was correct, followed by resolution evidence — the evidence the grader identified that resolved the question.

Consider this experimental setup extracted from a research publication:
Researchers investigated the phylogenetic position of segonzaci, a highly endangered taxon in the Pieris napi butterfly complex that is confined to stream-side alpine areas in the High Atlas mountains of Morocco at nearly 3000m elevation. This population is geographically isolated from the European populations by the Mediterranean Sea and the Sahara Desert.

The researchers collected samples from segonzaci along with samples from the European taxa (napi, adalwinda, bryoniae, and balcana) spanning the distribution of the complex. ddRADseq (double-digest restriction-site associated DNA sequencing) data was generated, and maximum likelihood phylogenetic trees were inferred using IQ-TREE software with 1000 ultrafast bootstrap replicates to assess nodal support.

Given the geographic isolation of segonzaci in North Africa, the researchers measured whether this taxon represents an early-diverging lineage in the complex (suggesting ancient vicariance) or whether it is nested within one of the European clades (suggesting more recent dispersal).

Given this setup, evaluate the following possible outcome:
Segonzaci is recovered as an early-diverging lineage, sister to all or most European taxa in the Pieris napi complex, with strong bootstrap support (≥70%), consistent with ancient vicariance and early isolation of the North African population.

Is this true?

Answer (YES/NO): NO